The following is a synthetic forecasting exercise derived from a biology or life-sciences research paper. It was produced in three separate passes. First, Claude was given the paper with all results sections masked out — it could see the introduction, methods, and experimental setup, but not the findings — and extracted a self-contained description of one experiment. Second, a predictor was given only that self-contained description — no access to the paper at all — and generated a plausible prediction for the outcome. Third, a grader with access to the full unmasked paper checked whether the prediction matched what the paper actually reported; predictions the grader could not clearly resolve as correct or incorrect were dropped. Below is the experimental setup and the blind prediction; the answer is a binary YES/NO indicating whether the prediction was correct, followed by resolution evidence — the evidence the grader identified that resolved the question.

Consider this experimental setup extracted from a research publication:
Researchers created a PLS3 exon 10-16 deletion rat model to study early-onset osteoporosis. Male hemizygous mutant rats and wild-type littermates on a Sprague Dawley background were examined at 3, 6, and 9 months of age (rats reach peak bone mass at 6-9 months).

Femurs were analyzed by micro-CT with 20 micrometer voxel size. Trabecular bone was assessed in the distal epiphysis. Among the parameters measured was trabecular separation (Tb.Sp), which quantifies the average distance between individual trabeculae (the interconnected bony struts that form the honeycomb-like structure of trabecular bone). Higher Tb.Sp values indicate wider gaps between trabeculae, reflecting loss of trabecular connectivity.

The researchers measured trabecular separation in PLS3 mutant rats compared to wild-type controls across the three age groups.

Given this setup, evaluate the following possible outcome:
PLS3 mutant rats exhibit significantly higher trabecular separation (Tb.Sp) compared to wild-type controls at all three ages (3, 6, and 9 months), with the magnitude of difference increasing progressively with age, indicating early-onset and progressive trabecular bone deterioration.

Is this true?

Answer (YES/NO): NO